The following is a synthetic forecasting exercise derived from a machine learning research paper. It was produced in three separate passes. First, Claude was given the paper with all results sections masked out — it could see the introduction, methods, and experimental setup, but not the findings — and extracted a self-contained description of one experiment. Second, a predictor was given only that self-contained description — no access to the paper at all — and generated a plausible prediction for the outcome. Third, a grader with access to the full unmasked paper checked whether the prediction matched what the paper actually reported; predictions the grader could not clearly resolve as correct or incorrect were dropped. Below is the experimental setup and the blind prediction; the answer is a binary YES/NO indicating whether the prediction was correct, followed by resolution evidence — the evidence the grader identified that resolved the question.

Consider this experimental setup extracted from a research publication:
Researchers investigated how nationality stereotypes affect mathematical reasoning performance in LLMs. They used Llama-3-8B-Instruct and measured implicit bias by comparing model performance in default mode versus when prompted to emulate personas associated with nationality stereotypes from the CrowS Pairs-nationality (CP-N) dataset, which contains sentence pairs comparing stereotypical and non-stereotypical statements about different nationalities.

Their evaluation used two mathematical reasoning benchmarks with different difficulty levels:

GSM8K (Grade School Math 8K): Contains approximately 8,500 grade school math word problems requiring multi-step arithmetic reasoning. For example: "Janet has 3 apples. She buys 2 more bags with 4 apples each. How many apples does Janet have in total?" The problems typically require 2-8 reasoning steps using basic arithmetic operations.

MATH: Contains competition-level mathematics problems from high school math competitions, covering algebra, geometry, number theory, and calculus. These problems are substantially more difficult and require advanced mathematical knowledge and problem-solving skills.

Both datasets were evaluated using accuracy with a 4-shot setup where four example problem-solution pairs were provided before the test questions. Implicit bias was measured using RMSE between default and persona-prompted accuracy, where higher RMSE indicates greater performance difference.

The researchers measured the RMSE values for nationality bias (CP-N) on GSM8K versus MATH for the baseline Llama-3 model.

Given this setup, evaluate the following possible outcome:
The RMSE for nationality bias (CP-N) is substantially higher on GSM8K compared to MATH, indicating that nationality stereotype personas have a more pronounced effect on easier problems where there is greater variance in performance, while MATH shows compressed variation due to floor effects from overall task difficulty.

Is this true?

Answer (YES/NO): YES